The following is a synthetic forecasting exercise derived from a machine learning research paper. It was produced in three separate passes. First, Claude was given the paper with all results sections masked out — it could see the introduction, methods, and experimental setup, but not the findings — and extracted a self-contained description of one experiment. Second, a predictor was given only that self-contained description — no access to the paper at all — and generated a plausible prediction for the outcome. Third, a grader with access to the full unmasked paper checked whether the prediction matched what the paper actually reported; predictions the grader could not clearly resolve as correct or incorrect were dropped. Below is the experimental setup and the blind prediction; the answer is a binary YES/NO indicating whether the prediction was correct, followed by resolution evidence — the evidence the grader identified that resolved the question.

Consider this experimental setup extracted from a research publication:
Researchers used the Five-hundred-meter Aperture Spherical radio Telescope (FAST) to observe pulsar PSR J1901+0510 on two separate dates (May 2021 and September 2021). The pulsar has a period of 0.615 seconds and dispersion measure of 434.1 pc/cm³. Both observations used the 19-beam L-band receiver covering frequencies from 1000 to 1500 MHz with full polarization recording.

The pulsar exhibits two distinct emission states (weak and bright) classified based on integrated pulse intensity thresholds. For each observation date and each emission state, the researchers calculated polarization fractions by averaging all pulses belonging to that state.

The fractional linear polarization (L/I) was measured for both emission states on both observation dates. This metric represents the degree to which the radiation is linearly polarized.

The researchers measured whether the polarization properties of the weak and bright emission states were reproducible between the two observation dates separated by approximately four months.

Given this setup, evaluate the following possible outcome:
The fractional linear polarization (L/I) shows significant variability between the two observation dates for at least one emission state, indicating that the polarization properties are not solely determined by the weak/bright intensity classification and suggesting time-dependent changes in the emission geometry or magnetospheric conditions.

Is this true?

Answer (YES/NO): NO